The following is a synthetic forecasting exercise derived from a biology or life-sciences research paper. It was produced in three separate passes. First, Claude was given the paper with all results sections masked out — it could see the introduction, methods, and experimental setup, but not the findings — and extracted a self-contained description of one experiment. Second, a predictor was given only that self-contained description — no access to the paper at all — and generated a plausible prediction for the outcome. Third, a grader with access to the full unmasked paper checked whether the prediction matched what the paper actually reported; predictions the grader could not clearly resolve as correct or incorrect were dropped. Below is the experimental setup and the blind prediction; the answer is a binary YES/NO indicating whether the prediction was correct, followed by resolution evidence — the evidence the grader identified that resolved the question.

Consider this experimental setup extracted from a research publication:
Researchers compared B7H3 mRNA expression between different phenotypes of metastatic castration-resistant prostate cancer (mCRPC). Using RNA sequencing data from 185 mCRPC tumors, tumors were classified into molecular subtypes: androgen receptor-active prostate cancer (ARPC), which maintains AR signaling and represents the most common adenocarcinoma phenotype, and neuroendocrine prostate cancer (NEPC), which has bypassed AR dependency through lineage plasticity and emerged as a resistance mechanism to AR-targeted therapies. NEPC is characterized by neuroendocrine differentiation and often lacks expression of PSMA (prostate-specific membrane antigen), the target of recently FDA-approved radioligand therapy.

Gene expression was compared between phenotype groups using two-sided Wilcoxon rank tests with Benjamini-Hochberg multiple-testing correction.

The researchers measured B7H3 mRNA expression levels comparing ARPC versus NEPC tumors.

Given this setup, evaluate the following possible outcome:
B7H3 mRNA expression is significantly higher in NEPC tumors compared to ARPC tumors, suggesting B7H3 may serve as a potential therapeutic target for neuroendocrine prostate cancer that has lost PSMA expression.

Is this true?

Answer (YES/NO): NO